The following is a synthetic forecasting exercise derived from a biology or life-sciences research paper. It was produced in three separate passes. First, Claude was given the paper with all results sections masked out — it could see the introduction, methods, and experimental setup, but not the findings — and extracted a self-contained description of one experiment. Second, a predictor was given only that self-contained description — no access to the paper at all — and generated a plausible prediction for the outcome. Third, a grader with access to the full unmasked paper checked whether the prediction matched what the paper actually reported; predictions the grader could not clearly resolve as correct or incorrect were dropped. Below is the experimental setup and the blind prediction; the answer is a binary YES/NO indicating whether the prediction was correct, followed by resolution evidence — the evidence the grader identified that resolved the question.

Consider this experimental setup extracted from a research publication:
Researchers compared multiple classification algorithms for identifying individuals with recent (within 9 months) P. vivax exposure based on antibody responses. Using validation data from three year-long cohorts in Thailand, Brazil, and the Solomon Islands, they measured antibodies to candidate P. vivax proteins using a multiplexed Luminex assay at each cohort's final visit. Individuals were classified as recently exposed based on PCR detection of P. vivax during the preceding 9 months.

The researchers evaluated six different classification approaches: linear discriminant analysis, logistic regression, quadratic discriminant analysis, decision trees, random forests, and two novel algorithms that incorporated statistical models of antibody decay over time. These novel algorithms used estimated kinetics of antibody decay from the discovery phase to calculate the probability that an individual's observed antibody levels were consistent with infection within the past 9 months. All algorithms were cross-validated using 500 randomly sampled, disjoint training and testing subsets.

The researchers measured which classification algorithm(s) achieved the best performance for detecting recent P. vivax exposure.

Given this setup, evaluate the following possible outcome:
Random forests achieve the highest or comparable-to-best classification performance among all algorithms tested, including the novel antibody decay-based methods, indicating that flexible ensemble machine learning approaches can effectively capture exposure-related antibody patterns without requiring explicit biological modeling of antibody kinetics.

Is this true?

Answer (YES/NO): NO